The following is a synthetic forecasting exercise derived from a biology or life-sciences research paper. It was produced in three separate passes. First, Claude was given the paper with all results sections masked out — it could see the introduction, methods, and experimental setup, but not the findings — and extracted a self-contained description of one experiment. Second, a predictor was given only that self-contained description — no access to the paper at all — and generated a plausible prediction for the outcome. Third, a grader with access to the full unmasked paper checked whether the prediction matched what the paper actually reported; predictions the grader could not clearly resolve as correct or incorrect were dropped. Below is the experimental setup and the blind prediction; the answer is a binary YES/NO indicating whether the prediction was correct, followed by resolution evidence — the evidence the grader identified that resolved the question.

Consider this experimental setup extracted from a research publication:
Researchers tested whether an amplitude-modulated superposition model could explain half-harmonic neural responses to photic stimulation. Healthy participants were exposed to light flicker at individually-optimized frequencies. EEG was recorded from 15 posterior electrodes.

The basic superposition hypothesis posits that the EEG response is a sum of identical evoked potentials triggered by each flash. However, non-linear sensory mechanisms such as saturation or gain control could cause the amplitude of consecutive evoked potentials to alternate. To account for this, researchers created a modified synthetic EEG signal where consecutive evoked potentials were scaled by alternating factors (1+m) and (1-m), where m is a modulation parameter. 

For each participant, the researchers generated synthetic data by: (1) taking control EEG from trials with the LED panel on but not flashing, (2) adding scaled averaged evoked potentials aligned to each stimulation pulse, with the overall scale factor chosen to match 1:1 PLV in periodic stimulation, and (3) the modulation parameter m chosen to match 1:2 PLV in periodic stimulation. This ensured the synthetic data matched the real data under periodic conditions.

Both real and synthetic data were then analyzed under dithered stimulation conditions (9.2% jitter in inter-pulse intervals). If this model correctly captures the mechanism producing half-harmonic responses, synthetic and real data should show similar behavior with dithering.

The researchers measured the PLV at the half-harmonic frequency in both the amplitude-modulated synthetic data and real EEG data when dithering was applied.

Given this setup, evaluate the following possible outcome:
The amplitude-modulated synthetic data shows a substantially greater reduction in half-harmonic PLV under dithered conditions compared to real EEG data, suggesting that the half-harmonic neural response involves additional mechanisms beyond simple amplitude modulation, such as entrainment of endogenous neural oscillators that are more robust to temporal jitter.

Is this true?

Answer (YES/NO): NO